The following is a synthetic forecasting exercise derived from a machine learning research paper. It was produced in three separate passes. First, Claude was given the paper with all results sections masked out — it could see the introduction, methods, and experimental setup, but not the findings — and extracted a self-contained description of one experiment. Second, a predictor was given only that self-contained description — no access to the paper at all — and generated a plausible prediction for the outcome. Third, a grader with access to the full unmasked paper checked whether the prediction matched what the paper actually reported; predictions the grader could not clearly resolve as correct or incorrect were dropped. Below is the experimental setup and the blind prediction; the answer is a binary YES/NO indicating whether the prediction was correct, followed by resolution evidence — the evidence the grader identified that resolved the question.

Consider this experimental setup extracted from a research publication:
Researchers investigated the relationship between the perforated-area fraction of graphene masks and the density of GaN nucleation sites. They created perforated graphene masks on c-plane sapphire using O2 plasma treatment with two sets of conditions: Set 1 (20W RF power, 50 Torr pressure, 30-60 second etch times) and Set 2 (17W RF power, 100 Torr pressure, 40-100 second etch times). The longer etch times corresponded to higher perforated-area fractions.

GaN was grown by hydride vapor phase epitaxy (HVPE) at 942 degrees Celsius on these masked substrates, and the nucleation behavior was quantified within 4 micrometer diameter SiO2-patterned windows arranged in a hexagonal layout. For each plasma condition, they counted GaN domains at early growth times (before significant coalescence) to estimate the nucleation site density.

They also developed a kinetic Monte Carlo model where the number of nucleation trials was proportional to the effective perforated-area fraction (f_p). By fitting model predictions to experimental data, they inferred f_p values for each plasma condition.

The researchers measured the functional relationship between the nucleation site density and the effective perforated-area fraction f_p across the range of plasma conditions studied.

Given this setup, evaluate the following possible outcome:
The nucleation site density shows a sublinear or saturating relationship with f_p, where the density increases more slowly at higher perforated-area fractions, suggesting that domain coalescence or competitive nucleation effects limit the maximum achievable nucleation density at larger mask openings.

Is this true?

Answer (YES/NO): NO